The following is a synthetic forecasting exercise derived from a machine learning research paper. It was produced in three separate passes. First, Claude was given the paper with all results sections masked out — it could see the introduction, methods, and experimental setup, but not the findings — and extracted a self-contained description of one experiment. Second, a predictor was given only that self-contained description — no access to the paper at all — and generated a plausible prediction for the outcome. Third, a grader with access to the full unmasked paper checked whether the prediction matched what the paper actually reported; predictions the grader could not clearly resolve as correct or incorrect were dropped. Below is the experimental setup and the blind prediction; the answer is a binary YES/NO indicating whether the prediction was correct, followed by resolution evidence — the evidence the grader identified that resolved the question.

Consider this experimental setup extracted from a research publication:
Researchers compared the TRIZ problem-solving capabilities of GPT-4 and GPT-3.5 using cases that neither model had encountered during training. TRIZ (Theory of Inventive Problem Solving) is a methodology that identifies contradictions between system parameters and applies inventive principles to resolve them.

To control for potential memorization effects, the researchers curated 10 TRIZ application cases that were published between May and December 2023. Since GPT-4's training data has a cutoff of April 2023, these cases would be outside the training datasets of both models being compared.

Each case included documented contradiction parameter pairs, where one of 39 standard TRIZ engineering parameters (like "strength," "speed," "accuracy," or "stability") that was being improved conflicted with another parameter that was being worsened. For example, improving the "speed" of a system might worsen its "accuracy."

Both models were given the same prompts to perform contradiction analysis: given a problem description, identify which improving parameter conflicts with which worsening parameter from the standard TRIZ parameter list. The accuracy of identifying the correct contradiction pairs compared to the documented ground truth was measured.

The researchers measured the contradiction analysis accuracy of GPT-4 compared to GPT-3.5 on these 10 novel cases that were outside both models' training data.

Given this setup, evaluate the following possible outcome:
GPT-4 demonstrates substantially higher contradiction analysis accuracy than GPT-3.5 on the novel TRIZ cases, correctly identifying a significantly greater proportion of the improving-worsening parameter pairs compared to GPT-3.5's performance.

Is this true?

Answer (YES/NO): YES